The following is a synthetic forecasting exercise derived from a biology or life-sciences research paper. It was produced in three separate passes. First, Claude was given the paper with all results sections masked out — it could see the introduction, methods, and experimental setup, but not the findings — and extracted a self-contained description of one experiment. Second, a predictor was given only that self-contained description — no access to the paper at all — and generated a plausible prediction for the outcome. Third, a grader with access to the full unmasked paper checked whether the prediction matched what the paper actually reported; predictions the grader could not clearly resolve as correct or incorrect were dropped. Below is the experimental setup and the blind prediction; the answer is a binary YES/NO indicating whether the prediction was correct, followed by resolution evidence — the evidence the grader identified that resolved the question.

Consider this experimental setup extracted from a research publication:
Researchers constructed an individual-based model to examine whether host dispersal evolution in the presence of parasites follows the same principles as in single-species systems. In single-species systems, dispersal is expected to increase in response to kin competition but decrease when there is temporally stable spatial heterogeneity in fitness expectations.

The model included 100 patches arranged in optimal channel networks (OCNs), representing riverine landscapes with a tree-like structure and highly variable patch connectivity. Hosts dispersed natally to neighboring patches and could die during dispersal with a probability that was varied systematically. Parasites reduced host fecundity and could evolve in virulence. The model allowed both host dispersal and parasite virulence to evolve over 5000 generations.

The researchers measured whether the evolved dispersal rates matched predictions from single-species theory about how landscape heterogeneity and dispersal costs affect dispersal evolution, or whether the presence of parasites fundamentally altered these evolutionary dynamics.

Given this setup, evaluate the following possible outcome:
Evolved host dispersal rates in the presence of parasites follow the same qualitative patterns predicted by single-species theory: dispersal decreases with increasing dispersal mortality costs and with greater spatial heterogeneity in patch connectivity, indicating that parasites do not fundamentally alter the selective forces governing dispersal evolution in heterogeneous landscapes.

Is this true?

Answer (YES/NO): YES